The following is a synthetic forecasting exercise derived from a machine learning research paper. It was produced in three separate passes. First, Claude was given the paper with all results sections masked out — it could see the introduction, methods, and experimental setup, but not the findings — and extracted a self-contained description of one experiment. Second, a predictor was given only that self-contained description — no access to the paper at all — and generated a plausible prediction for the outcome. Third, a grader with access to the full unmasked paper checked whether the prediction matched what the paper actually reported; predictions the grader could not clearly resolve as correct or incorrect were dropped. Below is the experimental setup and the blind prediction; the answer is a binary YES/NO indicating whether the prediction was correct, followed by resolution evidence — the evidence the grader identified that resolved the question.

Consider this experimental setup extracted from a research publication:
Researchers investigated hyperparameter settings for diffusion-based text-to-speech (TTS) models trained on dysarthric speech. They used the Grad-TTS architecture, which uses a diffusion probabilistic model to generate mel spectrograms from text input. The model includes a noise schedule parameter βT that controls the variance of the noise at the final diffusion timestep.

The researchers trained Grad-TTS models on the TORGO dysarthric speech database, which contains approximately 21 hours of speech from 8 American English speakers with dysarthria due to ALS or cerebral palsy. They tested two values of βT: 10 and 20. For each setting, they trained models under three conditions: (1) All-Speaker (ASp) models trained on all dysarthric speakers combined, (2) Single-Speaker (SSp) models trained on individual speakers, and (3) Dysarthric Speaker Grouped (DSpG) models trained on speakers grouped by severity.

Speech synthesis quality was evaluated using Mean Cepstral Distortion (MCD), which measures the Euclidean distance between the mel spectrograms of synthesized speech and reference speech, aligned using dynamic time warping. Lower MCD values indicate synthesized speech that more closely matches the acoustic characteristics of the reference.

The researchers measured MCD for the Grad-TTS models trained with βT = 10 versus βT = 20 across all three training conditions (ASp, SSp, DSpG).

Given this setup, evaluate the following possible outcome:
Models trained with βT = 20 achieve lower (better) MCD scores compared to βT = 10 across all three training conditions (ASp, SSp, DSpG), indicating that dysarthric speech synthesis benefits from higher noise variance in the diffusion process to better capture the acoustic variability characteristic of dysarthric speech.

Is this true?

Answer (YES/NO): NO